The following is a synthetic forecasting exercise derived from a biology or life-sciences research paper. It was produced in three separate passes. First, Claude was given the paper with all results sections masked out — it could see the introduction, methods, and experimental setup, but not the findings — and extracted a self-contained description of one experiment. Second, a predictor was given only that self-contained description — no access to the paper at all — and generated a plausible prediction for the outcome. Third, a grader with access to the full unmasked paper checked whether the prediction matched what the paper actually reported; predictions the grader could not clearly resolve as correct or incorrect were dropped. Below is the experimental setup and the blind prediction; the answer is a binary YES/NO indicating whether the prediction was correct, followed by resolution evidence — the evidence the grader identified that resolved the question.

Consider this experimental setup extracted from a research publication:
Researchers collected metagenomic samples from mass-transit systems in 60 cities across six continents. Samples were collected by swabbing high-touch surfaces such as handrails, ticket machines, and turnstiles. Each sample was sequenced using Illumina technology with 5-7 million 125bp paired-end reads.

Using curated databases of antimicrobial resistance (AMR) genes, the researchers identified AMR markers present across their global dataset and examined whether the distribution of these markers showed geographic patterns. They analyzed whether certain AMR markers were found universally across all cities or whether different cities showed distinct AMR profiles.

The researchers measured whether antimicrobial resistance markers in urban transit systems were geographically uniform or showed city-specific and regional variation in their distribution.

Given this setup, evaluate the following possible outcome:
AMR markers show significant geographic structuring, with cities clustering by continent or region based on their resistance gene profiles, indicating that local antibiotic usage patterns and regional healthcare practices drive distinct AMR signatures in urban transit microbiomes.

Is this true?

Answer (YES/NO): NO